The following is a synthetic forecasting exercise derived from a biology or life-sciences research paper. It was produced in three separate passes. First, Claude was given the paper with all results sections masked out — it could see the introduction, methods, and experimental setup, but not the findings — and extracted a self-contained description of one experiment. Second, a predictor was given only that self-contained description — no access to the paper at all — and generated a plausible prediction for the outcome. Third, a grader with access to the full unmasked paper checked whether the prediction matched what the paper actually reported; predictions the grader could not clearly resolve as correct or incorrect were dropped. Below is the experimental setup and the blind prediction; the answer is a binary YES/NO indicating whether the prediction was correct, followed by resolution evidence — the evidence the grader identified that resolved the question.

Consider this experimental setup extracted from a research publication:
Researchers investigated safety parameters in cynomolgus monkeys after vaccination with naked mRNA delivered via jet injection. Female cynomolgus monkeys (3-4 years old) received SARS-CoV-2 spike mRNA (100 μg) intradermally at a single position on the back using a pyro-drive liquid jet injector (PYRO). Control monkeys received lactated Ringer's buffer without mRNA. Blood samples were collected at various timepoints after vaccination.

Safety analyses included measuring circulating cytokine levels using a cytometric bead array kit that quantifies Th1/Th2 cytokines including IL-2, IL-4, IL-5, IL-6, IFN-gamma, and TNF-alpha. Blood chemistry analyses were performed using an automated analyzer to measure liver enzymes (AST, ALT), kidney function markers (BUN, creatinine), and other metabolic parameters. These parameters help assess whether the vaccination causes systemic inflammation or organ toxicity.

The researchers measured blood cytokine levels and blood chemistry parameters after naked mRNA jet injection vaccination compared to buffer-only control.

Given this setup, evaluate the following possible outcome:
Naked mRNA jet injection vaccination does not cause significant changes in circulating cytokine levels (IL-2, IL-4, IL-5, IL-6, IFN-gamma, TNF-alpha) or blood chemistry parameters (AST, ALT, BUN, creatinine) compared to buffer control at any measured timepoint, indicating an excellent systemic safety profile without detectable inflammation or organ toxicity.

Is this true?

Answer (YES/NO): YES